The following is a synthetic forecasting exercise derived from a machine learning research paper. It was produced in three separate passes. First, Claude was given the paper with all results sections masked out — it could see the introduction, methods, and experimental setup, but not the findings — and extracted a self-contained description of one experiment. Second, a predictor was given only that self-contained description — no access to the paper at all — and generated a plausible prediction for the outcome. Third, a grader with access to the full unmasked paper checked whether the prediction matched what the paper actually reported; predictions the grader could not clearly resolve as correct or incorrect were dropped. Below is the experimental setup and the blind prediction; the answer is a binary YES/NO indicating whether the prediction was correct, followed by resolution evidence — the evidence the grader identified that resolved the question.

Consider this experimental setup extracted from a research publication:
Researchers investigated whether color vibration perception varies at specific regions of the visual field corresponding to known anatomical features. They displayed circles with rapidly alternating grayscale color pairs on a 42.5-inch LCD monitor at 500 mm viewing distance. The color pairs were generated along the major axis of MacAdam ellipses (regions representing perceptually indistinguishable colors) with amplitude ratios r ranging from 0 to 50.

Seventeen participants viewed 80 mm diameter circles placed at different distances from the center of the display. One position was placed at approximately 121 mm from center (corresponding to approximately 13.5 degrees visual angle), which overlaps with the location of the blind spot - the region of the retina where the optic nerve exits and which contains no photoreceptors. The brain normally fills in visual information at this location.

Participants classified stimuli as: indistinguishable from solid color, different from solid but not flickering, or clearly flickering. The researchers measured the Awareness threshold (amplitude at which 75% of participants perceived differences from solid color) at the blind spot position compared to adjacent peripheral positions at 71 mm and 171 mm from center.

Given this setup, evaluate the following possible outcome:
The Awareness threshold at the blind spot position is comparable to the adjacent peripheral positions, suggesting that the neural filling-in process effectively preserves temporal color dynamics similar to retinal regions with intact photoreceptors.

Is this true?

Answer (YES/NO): NO